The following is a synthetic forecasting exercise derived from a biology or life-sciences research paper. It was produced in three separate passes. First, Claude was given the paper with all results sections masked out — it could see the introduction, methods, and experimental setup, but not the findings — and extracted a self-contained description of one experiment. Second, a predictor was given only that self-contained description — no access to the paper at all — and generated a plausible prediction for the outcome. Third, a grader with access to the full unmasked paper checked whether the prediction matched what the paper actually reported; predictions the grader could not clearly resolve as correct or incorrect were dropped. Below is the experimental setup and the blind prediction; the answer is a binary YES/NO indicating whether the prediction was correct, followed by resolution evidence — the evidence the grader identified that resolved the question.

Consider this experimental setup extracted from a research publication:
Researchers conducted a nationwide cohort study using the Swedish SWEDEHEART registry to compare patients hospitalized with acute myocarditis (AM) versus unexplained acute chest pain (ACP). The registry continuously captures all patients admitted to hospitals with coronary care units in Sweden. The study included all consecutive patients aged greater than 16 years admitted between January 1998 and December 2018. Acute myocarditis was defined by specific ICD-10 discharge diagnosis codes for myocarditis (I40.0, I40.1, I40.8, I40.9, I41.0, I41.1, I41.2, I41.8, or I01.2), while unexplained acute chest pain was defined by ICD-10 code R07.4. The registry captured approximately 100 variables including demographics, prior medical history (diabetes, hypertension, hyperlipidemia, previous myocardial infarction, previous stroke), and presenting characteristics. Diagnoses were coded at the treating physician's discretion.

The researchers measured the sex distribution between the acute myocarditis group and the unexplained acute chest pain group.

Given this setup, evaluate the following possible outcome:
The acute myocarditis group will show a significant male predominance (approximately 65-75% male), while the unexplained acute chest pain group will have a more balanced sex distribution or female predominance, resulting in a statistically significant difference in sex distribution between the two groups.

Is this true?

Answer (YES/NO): NO